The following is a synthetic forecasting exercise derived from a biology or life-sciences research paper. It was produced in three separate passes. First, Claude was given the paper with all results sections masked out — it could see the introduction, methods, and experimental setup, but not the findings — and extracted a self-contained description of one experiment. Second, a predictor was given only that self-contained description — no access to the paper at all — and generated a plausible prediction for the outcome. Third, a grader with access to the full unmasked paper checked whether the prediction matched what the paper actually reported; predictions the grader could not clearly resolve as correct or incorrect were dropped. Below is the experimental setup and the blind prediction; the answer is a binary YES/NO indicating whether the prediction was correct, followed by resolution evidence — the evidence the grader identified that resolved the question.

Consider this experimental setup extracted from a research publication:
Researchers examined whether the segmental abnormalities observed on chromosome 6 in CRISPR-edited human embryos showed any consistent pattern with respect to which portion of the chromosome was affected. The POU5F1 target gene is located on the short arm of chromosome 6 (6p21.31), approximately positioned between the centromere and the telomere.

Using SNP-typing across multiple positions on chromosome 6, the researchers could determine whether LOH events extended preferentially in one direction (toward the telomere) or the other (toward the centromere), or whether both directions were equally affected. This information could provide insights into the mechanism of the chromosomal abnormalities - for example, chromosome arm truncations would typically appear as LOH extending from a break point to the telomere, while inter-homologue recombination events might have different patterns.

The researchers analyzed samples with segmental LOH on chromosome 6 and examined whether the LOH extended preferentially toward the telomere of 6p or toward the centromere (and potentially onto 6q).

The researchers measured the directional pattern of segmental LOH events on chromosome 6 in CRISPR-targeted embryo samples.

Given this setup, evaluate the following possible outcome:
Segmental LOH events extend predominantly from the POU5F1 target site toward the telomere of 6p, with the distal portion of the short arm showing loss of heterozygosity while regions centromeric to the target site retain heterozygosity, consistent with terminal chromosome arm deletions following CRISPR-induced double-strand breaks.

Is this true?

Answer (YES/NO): YES